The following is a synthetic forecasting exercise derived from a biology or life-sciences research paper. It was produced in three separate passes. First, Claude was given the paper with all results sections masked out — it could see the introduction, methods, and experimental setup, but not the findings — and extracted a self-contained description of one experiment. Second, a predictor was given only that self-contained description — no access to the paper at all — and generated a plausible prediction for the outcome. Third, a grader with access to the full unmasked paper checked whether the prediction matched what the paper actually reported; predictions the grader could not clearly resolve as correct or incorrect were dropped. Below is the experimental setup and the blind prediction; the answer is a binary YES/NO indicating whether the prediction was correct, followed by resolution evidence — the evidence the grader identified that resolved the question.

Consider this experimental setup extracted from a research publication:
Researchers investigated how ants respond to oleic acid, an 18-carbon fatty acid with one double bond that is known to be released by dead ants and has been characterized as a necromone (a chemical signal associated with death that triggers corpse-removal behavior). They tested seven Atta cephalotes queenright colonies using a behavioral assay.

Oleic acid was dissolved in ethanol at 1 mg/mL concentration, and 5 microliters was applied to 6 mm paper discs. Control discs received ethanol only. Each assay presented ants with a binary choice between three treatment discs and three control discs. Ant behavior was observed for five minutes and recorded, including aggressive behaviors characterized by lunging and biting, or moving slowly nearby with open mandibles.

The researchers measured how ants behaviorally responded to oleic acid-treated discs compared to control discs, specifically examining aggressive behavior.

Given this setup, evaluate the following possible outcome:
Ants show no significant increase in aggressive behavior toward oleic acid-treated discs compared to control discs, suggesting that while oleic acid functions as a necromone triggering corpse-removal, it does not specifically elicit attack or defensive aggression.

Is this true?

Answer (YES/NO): YES